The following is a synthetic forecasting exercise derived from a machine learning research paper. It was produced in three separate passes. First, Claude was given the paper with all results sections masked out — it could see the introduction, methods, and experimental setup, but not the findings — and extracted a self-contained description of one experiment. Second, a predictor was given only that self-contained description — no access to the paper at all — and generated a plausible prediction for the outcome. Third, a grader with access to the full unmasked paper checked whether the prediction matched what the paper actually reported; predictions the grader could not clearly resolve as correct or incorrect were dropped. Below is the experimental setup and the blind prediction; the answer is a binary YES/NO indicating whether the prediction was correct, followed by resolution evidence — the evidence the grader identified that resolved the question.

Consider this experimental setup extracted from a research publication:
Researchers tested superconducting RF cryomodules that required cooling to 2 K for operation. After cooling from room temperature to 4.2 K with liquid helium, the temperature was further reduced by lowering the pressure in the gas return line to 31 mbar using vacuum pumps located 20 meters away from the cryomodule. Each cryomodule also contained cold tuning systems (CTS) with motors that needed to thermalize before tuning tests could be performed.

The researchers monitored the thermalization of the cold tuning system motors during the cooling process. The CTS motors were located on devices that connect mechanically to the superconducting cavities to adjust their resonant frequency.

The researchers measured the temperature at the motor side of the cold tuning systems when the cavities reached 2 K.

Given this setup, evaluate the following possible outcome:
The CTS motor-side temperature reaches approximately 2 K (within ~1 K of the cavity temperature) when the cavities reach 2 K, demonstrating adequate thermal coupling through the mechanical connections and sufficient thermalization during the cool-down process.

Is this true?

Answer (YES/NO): NO